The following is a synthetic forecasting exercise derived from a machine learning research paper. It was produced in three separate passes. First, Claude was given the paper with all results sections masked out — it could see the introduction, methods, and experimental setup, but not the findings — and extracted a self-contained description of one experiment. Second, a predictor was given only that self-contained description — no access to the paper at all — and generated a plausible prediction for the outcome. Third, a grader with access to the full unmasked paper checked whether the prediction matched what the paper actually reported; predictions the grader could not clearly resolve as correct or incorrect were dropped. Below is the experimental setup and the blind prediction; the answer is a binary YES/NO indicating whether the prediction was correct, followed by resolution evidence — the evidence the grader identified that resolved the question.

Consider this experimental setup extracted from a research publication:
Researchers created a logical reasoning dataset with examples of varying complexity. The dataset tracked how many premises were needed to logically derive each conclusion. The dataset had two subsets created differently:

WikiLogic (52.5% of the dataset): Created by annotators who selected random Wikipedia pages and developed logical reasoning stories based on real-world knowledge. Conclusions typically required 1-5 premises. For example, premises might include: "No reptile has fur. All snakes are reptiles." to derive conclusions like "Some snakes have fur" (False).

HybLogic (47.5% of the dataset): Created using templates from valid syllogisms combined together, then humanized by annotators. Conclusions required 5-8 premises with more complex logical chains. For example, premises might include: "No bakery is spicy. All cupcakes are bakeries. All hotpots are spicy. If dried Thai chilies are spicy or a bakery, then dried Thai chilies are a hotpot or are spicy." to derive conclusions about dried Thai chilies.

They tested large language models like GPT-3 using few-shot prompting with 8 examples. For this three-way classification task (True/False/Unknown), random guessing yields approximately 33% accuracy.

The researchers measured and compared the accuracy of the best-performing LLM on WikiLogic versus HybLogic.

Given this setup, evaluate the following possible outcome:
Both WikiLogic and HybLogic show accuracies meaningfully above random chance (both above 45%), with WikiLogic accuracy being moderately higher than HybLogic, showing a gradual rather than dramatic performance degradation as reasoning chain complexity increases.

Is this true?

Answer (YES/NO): NO